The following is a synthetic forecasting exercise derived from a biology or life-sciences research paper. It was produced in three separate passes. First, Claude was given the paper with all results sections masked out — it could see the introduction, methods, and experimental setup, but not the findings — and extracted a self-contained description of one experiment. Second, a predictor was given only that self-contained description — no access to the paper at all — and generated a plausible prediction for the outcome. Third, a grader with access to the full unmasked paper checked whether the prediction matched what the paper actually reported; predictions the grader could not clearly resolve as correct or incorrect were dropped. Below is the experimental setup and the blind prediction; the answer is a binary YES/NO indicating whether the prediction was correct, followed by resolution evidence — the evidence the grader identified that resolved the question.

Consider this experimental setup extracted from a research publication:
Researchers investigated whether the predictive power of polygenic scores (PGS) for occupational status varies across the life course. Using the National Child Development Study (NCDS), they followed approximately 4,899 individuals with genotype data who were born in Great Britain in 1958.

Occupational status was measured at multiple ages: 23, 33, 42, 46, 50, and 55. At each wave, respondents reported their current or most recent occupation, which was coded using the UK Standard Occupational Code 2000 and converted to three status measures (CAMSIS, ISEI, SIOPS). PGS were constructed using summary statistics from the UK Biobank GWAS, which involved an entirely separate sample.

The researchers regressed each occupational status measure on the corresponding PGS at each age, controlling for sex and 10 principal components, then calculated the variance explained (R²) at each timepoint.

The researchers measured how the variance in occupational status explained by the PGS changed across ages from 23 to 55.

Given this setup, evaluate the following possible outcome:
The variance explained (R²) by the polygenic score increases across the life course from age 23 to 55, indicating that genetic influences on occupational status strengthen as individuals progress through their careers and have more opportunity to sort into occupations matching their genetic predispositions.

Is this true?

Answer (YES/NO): NO